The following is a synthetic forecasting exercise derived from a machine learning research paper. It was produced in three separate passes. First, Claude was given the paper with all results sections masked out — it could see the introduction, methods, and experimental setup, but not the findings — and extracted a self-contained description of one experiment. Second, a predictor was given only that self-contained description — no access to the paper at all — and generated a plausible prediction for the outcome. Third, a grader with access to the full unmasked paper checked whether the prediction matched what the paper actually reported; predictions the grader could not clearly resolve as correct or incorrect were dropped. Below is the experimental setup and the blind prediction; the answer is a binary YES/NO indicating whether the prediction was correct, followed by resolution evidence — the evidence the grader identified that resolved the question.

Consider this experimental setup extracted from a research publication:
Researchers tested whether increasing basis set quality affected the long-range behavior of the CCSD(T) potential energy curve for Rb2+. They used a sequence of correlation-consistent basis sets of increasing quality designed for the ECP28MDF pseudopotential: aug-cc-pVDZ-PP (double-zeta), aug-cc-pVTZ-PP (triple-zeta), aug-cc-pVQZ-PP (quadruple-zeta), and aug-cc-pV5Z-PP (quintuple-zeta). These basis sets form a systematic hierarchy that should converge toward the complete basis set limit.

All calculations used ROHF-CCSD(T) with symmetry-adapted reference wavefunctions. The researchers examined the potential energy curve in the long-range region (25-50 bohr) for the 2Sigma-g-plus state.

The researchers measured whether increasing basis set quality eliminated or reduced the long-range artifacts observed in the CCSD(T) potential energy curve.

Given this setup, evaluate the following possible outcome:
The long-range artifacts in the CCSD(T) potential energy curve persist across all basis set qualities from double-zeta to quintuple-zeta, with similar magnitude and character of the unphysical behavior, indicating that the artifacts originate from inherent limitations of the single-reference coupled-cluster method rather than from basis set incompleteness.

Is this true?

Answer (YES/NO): NO